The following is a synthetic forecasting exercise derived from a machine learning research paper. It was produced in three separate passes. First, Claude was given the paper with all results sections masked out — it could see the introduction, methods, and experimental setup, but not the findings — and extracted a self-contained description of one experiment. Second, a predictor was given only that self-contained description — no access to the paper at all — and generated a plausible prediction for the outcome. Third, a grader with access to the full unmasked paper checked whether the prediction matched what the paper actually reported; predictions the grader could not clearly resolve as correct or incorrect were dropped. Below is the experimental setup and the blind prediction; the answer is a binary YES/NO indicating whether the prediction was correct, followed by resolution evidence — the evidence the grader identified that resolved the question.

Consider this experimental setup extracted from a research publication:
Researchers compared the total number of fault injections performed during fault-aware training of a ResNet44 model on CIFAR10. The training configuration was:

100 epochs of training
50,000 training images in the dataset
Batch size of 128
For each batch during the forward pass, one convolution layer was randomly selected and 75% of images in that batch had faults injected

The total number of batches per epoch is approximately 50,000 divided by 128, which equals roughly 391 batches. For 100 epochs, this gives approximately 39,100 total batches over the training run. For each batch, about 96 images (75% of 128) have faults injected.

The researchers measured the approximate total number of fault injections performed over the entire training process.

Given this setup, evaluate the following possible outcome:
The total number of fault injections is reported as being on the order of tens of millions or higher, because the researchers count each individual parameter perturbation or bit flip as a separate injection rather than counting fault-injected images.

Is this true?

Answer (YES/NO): NO